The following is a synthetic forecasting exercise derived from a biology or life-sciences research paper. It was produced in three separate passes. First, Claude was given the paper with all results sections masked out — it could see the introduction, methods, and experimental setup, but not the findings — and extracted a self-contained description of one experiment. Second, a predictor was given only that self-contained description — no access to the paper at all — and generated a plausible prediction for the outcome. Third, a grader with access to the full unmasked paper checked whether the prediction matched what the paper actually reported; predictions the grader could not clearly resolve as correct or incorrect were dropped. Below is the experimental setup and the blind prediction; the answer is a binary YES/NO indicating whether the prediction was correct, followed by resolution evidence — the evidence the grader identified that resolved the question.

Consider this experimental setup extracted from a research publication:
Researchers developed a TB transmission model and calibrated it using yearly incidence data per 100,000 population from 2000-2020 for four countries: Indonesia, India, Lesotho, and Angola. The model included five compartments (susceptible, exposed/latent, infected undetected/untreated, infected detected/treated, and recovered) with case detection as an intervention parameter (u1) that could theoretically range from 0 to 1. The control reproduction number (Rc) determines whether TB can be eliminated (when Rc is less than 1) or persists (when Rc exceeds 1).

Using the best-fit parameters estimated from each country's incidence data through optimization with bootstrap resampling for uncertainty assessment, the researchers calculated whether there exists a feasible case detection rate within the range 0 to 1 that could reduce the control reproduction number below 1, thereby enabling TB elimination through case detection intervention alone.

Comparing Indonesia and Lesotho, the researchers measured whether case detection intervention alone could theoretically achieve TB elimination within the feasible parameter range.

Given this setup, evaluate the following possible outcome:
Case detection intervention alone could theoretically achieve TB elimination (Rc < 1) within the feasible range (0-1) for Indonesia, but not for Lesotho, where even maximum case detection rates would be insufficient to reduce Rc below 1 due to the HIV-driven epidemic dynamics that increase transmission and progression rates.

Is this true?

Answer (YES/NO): NO